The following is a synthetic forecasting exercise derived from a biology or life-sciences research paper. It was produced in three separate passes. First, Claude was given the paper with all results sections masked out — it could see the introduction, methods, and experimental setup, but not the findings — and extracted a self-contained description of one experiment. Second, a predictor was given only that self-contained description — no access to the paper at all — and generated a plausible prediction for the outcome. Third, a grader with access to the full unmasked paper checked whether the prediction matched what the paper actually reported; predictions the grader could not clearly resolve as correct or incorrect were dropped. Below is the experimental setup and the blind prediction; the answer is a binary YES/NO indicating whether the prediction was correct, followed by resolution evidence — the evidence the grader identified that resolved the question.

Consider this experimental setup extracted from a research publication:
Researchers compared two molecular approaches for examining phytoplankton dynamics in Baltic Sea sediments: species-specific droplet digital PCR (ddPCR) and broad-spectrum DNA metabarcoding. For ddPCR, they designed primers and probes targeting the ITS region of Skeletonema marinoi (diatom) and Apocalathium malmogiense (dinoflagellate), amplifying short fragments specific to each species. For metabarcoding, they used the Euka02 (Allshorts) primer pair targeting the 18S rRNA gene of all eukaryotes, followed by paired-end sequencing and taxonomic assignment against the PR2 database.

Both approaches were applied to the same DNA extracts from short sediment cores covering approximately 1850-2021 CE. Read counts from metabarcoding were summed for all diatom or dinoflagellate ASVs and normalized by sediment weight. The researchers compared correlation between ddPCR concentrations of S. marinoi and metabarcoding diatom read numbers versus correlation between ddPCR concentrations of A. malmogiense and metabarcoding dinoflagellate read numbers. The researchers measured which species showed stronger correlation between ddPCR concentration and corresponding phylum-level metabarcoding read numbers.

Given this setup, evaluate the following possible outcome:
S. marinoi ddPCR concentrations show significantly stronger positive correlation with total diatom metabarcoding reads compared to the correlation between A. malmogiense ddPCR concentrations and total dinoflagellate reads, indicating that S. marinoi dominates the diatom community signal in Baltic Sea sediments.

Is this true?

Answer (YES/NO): YES